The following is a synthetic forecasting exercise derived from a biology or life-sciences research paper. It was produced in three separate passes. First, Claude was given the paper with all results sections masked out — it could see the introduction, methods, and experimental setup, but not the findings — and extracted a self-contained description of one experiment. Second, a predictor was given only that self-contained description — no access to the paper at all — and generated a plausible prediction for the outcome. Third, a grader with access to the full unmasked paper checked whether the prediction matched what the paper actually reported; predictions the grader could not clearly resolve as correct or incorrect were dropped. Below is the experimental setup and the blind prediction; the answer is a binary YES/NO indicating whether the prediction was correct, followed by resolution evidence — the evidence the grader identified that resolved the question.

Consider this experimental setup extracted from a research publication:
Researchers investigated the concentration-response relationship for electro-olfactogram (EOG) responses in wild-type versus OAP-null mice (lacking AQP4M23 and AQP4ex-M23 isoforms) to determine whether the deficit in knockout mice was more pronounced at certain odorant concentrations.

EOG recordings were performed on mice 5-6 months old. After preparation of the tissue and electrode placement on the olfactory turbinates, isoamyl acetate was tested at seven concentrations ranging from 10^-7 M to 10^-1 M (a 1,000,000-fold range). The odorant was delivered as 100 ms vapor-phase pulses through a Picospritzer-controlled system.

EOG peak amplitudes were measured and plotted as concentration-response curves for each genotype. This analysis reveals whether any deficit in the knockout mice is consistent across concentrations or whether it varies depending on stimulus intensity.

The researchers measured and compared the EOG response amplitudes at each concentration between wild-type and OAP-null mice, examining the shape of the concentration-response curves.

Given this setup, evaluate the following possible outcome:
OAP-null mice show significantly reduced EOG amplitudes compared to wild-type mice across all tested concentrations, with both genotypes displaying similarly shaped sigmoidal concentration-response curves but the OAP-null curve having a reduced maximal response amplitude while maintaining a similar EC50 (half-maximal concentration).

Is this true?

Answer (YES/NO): YES